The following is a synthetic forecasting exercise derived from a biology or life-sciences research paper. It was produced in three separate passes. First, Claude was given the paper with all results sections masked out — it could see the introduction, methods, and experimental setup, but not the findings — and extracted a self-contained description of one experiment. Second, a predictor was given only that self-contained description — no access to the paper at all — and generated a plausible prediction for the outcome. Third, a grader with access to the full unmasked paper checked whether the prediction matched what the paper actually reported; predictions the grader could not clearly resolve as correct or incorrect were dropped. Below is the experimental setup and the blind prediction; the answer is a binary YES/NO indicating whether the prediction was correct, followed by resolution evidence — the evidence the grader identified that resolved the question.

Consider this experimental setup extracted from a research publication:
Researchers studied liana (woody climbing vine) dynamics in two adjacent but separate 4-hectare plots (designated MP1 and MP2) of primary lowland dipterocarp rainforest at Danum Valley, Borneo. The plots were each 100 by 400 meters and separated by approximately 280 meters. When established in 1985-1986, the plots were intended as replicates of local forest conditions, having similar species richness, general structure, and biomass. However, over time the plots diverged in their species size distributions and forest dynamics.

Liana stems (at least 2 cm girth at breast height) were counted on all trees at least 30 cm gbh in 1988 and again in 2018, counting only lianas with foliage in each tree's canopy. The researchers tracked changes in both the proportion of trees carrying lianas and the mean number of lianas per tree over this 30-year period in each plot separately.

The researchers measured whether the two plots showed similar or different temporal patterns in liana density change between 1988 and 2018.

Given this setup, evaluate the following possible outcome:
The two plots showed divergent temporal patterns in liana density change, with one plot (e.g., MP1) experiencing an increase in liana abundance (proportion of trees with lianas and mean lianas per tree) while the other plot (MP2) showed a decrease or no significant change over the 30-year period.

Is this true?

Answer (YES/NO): NO